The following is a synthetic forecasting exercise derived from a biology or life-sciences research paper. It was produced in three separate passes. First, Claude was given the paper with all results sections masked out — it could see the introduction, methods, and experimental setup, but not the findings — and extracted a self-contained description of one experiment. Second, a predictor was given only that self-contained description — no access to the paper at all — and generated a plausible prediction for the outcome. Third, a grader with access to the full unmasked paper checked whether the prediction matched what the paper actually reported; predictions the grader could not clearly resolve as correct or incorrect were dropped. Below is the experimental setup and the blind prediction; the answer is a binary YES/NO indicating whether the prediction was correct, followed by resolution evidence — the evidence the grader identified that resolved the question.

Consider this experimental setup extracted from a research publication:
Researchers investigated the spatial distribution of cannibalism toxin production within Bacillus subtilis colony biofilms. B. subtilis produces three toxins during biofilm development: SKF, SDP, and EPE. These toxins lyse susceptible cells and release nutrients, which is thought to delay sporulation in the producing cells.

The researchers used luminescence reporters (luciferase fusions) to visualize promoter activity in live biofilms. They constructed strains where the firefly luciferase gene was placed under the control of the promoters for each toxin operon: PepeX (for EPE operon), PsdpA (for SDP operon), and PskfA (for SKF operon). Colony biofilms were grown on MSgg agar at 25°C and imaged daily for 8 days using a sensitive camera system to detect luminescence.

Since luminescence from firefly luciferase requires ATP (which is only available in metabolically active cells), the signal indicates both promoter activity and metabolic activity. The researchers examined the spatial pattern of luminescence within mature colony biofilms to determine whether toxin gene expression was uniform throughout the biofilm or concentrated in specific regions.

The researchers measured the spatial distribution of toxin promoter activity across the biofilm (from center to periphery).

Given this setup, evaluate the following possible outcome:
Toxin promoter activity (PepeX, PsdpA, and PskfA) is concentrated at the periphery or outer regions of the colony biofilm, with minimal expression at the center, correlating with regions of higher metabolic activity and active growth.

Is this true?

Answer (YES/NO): NO